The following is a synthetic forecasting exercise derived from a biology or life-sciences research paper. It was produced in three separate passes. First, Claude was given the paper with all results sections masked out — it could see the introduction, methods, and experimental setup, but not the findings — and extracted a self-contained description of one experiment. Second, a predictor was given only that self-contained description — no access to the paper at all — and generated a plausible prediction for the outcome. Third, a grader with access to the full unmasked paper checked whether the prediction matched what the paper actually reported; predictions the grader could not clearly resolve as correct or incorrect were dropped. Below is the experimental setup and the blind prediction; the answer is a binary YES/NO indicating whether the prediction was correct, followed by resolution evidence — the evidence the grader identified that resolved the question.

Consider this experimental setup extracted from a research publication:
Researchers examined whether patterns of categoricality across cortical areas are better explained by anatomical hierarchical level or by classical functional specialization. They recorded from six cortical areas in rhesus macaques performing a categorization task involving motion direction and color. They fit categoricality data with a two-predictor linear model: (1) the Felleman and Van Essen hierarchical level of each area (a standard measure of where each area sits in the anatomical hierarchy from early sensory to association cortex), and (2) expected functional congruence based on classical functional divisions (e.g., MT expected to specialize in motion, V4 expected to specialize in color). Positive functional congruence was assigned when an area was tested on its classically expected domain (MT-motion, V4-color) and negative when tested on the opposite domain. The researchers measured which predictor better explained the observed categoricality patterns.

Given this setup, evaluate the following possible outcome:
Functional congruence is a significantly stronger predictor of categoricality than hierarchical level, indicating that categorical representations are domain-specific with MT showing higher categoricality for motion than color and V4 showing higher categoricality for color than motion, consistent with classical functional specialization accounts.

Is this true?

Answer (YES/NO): NO